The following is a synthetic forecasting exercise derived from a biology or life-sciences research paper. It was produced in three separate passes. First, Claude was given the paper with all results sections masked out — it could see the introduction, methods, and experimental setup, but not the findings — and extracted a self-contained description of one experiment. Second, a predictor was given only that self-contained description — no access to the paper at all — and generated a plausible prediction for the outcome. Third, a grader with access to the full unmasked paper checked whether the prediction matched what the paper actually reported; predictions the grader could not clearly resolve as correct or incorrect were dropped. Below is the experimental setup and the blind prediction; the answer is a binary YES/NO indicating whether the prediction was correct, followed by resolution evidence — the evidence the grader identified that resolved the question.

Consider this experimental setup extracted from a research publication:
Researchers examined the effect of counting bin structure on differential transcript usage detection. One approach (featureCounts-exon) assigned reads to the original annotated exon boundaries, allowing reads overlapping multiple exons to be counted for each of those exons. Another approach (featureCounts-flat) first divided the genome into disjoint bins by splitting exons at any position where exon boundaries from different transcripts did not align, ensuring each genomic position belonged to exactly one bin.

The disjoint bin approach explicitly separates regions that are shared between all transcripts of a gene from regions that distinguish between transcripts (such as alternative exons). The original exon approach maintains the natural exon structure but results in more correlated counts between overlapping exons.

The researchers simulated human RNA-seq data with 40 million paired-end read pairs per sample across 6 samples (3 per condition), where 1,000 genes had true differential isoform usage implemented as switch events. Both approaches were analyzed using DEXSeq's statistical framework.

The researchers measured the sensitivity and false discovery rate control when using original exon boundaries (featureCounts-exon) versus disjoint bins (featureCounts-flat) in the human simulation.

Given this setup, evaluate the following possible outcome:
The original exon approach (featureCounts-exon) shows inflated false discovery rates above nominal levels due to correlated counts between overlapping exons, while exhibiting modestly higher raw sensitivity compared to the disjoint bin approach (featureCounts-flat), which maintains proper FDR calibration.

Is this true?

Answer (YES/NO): NO